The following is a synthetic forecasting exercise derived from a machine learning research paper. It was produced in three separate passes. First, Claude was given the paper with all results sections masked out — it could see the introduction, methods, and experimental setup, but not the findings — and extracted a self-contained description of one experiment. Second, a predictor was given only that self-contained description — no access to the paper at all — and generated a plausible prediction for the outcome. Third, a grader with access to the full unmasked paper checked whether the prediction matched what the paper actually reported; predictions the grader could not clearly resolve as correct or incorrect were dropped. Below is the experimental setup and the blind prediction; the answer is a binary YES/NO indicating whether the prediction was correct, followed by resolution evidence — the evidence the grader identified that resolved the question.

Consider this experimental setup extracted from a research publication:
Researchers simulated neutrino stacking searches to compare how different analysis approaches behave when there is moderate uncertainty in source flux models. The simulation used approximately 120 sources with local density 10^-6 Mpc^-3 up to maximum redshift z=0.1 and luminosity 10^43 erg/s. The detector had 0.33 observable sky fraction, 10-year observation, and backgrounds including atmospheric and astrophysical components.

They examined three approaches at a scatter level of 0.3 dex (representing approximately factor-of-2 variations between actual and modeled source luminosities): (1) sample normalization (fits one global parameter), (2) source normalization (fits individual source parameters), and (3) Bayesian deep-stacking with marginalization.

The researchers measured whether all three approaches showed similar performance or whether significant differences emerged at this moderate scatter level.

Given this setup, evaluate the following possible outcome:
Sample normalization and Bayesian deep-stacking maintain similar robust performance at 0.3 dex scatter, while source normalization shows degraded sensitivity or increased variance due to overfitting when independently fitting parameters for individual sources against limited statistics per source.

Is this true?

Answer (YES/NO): NO